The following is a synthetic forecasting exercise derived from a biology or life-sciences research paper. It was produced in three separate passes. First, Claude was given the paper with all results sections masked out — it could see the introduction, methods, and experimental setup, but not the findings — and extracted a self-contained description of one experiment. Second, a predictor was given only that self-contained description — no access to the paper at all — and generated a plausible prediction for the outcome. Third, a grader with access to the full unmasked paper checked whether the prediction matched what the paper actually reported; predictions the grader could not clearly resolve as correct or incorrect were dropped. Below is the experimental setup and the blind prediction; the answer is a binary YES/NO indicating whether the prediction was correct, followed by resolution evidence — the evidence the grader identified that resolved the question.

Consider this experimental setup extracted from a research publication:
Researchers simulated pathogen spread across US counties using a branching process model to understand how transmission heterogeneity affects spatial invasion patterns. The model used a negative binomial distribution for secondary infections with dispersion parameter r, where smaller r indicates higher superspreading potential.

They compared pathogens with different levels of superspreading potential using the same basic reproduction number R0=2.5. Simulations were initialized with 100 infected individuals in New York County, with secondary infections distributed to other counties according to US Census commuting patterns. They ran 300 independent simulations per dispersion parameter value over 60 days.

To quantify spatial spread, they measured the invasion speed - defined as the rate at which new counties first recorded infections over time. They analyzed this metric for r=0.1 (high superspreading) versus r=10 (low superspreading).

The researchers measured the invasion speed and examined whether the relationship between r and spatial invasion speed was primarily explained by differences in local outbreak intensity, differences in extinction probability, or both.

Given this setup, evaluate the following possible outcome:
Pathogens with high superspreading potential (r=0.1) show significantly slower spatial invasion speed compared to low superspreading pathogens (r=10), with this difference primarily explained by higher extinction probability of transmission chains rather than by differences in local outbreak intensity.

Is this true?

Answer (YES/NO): YES